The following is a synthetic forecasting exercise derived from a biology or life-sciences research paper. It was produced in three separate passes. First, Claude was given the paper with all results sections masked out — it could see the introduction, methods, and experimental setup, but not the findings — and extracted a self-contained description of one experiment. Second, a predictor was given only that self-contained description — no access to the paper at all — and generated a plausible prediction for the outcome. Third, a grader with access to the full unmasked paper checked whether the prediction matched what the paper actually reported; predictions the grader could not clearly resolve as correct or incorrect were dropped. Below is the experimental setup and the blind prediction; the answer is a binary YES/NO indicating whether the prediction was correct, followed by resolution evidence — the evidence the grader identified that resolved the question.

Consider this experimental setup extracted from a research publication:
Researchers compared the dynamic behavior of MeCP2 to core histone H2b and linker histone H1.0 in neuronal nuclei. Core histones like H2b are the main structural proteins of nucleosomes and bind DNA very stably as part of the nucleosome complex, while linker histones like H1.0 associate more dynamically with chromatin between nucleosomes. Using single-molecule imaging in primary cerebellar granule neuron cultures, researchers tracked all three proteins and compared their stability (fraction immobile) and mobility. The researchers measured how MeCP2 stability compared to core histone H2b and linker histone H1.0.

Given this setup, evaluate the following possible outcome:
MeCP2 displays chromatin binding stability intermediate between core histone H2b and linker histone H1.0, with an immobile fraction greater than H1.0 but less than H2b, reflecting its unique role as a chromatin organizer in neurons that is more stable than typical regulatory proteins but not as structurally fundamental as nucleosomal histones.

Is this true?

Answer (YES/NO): NO